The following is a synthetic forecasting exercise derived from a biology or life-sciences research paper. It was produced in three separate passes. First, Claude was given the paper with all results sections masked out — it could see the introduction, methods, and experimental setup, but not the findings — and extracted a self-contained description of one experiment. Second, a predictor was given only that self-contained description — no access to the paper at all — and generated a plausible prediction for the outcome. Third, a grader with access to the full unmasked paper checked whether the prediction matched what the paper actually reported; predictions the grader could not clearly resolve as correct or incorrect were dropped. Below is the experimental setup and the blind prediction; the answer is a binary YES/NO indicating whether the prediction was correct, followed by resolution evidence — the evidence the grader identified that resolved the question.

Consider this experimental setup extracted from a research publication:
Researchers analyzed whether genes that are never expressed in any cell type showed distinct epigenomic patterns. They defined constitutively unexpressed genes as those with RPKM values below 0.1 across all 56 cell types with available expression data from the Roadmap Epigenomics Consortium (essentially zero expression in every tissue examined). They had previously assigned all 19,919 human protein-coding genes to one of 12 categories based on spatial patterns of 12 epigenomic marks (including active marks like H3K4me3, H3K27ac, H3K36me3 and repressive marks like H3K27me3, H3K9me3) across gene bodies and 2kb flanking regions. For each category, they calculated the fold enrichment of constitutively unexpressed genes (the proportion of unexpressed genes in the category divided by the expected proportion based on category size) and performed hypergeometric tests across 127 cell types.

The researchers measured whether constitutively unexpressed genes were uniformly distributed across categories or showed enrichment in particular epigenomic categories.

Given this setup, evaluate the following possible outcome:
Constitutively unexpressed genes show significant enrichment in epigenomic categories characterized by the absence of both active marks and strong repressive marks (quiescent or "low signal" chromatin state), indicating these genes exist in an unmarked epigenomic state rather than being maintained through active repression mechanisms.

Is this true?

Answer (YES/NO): YES